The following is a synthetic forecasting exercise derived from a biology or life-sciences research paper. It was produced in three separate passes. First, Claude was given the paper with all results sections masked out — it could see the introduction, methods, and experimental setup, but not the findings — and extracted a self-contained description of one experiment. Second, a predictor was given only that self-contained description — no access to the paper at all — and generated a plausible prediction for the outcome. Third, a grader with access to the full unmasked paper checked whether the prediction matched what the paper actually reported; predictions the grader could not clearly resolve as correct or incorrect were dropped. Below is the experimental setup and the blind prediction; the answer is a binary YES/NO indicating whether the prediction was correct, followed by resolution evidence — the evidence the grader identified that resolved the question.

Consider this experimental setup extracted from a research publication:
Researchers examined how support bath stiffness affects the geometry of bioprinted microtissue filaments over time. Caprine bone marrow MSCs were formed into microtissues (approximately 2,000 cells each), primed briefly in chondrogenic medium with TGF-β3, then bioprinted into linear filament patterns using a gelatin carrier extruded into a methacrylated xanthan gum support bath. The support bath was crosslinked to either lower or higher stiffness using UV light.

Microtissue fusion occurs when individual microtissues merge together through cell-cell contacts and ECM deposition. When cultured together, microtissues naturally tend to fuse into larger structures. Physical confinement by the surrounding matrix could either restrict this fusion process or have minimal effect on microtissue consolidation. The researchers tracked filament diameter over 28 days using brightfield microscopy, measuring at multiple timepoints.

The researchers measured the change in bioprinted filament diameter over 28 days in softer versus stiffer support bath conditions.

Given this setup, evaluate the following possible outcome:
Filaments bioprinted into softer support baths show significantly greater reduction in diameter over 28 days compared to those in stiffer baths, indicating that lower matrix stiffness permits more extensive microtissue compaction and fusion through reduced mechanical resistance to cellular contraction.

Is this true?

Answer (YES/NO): YES